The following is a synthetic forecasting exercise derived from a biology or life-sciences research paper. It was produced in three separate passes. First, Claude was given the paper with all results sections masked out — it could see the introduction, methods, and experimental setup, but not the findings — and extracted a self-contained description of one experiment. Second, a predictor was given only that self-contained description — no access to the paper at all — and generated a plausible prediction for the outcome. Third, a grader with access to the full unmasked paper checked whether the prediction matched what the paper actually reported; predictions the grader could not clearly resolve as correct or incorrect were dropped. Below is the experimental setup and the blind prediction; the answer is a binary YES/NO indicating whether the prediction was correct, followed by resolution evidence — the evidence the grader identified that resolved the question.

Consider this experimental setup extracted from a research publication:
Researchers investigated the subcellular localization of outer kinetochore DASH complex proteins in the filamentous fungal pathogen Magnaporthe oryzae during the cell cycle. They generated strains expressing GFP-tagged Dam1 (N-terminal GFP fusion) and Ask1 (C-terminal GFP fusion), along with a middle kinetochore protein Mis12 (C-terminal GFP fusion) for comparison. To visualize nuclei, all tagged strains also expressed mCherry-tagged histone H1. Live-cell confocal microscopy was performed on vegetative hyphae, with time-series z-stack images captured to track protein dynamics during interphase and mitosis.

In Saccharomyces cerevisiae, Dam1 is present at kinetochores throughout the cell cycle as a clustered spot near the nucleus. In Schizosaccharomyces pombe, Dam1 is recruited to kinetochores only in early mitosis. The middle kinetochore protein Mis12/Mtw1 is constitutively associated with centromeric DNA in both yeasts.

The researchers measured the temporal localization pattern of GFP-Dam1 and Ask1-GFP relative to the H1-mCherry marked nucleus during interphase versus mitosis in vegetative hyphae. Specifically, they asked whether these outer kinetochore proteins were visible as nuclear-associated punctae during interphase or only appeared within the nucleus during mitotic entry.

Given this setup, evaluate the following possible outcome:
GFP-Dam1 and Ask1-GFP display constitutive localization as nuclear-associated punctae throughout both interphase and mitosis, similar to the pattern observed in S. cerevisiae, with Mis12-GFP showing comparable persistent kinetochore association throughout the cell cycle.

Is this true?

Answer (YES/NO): NO